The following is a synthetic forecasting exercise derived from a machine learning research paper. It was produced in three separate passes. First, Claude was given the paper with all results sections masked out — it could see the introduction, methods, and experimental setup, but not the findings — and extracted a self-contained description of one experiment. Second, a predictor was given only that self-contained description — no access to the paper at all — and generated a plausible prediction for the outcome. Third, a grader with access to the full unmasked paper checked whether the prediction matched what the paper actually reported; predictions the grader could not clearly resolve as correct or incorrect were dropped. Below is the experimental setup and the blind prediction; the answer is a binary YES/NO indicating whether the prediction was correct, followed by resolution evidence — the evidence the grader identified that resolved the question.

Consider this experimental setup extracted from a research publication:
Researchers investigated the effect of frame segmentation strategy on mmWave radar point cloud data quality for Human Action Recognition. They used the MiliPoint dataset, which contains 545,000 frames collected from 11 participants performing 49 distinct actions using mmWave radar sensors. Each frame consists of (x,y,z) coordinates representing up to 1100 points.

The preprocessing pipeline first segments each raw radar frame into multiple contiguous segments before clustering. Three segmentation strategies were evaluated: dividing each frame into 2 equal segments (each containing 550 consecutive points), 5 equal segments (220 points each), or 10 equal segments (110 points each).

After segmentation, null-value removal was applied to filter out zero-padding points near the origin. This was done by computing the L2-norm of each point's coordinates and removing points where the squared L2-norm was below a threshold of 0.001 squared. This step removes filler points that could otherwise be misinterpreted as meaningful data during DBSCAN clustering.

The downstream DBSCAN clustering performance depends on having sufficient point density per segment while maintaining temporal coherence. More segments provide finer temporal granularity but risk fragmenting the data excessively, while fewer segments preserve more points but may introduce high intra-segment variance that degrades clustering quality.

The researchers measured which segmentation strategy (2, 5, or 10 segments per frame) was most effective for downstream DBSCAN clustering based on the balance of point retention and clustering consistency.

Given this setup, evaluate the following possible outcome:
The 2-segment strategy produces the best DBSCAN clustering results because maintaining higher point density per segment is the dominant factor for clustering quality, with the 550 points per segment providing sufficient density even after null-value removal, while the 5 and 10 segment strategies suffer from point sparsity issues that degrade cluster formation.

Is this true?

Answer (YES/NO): NO